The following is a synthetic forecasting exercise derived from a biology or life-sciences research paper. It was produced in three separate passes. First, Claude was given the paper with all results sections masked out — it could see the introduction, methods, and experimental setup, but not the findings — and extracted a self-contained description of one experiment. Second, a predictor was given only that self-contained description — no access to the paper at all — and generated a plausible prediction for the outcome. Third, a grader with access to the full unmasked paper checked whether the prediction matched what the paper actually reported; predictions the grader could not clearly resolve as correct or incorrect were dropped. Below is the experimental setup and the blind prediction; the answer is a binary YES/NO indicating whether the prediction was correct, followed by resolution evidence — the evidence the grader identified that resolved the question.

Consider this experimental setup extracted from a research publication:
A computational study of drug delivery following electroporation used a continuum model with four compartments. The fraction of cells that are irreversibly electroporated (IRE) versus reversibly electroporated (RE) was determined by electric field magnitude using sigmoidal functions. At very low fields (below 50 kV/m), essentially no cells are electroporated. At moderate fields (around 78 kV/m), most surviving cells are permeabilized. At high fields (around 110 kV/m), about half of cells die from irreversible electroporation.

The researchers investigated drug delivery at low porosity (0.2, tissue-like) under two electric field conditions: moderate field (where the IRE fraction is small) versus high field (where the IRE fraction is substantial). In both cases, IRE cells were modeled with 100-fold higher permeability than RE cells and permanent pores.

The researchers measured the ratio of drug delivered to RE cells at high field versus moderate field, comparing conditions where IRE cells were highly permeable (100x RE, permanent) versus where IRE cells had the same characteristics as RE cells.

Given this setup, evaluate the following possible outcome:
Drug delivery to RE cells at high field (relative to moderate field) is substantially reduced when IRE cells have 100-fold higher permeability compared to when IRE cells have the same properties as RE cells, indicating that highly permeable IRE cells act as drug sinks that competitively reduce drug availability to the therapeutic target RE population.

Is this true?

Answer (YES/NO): YES